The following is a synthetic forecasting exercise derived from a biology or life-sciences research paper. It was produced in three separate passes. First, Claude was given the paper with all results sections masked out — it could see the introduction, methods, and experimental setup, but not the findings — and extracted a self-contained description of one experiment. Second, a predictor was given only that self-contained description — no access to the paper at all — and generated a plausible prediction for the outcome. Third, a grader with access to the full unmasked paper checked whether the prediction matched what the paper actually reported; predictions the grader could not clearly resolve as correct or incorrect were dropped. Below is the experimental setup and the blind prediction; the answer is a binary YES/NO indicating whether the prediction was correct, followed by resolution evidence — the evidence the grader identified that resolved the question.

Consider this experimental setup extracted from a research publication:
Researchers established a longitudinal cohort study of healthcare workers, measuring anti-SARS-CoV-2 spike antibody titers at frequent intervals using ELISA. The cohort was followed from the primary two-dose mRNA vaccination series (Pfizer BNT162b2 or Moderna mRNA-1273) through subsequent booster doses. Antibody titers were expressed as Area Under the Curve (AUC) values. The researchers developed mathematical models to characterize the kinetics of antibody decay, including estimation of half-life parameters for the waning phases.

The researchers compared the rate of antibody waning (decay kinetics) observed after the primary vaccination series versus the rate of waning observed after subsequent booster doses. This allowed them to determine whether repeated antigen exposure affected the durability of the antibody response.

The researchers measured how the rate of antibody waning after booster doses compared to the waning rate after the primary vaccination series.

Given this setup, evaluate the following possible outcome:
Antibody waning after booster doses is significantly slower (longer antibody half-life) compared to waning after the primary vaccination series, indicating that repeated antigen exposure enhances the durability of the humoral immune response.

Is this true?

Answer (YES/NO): YES